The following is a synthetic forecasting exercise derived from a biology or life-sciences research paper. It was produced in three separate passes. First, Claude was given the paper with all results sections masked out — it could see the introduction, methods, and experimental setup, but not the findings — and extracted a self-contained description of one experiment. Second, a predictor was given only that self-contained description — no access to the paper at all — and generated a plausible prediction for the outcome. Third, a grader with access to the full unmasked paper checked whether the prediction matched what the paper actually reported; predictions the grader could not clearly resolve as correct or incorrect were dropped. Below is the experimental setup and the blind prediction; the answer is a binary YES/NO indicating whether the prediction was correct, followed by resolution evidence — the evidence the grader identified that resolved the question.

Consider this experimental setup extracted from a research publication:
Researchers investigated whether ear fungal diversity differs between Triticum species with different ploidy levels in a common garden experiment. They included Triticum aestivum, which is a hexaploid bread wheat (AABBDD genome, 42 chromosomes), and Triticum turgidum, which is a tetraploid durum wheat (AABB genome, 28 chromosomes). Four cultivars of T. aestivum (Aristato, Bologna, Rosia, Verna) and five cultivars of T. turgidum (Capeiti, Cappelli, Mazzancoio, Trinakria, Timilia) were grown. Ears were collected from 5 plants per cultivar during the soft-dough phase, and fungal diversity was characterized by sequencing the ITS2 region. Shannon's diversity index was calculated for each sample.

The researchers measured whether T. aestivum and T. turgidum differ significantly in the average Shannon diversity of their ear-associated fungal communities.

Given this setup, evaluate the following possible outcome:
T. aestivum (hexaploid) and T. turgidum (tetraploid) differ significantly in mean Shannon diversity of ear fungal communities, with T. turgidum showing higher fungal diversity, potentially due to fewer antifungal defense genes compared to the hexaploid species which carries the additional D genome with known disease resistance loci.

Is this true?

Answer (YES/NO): NO